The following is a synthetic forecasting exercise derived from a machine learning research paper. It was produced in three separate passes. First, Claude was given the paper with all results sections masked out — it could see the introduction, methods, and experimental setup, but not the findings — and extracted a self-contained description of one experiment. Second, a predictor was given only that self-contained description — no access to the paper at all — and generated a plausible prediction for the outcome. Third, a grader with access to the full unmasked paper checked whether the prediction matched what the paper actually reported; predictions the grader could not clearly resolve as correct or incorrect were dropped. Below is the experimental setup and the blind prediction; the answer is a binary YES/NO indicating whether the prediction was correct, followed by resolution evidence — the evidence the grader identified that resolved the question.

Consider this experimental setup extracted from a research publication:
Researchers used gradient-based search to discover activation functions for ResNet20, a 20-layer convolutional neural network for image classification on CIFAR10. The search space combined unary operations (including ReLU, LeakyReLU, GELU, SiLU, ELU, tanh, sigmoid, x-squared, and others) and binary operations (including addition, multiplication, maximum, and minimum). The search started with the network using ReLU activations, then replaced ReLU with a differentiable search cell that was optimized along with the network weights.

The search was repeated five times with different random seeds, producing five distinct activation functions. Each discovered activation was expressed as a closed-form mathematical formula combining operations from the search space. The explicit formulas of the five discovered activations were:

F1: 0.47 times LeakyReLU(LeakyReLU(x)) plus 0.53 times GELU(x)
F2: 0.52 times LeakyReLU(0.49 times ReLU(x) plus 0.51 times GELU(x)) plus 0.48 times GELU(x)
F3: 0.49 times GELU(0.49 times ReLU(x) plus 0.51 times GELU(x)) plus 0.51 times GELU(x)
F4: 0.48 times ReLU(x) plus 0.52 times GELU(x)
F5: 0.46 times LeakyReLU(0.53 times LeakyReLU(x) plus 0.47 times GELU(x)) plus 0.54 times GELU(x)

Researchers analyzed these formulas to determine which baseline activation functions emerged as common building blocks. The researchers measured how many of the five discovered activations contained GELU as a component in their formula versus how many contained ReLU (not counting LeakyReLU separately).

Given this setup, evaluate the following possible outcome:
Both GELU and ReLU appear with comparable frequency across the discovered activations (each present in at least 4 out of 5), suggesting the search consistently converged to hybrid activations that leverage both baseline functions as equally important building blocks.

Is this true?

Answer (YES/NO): NO